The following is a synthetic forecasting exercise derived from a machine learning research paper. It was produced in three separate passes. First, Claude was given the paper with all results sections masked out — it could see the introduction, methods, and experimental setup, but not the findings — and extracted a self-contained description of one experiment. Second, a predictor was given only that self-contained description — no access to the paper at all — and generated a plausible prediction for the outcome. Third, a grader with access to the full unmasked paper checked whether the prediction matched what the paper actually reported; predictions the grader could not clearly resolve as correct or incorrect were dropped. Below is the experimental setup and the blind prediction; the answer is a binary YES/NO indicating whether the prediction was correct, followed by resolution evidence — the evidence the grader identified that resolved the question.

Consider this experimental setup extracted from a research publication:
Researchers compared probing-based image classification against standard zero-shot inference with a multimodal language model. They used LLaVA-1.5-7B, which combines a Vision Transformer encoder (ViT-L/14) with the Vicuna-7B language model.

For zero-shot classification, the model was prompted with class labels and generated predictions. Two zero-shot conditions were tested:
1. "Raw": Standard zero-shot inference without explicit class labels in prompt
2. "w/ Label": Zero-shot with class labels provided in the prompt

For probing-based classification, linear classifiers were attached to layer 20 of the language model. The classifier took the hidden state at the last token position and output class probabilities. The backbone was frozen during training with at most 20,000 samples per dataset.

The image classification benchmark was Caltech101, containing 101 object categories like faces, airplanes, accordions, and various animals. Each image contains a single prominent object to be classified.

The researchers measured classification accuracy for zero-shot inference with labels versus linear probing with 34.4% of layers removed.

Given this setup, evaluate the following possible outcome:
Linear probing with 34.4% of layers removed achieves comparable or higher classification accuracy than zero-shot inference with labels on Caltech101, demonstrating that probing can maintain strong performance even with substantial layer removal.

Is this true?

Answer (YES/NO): YES